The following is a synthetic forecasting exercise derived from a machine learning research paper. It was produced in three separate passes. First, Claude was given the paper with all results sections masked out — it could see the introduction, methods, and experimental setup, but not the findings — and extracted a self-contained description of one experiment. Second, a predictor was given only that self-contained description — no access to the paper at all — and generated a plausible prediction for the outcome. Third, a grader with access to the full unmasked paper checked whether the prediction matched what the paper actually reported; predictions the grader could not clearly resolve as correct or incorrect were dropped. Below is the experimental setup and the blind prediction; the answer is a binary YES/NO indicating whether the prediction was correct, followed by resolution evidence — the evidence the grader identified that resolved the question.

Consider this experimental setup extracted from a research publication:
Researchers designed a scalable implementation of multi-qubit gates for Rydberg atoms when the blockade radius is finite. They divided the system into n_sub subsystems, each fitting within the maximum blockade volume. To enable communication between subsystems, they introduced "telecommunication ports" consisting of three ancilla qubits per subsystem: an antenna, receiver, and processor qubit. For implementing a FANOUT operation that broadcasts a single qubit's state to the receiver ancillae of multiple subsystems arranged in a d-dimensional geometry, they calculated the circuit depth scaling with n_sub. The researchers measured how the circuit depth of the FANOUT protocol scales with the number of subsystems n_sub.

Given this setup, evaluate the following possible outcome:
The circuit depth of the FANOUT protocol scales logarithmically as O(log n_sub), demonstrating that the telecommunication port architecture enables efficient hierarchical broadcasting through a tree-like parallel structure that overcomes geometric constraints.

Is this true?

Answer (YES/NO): NO